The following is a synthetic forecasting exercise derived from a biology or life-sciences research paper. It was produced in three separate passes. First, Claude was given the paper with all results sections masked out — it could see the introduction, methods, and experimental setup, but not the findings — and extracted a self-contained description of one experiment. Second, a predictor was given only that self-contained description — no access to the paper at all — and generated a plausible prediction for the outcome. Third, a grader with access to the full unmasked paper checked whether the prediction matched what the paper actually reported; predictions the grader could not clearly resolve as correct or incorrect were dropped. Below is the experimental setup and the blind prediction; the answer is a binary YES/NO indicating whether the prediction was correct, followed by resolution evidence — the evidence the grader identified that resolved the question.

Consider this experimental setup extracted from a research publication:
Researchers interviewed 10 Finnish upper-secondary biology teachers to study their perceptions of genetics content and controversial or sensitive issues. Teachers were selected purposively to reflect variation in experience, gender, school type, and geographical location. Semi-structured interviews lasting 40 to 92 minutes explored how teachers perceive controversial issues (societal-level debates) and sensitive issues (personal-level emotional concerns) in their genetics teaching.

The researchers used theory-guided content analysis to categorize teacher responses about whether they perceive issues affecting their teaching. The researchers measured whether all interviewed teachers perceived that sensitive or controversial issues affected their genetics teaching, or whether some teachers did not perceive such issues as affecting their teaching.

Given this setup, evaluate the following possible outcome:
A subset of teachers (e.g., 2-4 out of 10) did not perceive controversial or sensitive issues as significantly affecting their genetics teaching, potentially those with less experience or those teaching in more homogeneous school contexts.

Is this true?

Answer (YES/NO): NO